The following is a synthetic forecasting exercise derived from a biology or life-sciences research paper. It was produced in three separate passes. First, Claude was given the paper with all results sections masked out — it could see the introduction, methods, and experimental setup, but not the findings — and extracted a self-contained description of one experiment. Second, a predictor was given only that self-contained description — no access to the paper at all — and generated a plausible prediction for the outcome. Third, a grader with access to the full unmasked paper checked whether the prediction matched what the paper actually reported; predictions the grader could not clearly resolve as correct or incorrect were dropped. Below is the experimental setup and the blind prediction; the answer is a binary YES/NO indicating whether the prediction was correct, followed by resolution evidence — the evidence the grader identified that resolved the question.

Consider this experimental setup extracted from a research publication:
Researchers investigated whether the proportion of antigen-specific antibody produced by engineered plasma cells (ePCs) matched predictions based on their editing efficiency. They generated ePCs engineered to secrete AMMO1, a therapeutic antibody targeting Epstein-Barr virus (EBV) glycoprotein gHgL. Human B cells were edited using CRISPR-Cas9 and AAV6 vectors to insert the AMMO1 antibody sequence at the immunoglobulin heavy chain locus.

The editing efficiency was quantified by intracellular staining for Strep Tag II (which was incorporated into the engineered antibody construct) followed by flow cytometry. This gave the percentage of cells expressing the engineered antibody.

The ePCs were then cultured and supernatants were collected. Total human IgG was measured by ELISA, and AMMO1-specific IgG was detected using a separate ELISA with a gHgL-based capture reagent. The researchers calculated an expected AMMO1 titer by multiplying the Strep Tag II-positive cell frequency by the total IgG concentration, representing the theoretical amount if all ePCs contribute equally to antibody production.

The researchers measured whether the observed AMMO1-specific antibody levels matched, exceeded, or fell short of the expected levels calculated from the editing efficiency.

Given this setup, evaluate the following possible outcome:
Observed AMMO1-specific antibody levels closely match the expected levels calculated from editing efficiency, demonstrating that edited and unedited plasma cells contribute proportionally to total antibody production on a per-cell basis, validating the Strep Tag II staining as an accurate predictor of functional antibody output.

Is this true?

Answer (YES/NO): NO